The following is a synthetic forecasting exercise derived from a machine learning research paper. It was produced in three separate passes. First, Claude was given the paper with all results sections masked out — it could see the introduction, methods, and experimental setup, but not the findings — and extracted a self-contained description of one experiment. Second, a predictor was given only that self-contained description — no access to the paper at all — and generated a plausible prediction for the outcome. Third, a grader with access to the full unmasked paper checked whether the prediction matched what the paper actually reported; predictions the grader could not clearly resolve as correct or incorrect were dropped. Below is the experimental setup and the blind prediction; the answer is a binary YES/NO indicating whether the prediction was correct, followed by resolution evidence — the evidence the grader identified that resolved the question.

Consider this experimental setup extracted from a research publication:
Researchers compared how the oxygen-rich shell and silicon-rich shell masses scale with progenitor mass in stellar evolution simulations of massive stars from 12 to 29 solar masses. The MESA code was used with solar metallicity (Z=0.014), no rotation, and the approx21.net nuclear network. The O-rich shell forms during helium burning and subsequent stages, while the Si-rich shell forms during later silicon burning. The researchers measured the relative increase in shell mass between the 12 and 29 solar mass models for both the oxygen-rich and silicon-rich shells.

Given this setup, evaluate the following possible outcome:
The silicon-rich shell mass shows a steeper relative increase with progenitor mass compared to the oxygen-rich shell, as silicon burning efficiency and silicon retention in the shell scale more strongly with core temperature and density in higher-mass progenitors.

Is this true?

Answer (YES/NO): NO